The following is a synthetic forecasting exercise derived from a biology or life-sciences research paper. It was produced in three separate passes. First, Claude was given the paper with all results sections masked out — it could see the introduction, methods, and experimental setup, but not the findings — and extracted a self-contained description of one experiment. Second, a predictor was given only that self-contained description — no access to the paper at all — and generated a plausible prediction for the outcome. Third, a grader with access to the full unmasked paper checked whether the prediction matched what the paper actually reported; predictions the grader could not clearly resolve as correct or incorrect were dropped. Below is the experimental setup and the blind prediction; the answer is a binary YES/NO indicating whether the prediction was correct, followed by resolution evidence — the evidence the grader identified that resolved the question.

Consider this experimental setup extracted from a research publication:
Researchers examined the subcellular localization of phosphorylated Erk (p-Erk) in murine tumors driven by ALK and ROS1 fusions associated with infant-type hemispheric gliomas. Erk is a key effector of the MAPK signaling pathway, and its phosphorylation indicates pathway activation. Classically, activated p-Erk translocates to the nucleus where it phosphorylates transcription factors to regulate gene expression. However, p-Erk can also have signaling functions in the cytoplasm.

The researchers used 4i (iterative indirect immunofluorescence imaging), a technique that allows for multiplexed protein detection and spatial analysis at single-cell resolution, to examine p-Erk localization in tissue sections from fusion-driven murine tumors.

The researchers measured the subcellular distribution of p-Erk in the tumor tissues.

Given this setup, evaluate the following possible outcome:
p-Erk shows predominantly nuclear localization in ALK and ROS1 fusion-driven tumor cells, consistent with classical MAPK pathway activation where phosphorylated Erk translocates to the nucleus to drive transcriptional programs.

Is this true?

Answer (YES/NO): NO